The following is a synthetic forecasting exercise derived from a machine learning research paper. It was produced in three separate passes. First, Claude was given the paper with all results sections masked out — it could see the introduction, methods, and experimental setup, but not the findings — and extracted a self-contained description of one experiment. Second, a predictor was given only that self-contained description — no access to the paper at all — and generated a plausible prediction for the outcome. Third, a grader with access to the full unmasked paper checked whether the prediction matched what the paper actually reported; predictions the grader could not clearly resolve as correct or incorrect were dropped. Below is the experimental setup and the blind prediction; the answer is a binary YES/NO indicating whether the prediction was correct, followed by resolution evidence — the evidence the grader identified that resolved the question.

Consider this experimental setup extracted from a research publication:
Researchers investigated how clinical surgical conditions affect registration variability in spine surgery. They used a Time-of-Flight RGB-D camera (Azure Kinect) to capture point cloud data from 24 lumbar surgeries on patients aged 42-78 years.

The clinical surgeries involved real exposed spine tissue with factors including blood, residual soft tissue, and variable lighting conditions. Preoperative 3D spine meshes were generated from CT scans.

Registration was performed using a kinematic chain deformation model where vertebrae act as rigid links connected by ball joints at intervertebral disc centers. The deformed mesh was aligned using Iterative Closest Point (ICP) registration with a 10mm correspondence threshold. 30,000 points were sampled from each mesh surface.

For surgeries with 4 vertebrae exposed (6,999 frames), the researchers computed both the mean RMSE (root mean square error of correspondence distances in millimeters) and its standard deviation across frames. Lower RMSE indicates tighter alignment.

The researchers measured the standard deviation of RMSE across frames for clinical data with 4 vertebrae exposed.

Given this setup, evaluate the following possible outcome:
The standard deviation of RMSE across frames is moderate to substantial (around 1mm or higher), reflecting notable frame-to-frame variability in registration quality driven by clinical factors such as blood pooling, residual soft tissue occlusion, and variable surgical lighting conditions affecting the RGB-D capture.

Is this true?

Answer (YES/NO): NO